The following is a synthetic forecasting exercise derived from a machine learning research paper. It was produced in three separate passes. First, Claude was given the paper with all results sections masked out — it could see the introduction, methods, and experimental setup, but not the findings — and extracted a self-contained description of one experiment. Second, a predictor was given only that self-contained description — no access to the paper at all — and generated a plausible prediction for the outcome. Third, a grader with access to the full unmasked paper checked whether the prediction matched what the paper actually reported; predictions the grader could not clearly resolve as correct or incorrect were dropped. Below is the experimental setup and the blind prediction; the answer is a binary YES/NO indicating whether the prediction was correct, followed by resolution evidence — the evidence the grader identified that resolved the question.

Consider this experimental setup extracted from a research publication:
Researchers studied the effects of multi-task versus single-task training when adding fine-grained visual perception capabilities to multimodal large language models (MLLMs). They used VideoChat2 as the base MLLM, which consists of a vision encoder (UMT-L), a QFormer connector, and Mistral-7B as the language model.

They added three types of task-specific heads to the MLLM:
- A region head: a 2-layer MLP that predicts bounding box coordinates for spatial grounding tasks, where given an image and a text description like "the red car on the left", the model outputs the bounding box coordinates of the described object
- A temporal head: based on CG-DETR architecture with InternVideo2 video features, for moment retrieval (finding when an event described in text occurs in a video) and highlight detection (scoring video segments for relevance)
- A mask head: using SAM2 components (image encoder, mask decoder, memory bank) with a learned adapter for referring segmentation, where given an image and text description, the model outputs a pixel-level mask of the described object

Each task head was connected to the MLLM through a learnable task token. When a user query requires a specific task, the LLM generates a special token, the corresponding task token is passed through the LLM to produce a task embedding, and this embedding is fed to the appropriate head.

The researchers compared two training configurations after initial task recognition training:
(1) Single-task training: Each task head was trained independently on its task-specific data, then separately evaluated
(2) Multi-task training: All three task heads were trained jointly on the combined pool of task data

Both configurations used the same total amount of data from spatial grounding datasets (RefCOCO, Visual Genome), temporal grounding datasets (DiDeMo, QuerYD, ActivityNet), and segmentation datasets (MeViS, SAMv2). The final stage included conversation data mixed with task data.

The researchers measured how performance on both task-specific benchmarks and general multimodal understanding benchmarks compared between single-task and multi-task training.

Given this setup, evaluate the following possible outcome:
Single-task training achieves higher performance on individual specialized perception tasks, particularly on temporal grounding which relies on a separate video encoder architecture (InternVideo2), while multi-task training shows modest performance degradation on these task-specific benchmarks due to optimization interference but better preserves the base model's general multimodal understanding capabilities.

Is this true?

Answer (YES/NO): NO